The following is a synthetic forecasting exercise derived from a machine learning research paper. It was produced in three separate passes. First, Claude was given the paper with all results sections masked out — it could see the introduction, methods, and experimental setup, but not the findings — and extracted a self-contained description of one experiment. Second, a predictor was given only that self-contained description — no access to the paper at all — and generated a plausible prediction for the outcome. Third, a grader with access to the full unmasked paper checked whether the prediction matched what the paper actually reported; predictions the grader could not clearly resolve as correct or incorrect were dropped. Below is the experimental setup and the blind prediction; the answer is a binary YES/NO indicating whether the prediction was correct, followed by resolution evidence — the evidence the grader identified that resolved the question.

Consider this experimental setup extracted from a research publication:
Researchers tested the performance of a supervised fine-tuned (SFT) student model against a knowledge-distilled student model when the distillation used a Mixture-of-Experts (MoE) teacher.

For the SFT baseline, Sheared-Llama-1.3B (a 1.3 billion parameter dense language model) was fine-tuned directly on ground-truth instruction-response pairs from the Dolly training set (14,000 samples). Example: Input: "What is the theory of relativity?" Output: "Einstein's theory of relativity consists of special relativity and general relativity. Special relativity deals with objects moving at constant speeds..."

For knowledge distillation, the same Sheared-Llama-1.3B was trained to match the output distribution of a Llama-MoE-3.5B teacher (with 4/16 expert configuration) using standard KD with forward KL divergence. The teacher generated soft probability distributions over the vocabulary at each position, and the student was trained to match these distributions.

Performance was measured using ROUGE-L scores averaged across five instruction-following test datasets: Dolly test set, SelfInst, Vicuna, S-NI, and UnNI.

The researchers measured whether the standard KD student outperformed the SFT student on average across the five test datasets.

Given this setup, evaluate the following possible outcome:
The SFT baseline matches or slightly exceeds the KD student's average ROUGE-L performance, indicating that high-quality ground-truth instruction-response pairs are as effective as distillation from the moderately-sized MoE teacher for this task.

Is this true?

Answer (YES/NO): YES